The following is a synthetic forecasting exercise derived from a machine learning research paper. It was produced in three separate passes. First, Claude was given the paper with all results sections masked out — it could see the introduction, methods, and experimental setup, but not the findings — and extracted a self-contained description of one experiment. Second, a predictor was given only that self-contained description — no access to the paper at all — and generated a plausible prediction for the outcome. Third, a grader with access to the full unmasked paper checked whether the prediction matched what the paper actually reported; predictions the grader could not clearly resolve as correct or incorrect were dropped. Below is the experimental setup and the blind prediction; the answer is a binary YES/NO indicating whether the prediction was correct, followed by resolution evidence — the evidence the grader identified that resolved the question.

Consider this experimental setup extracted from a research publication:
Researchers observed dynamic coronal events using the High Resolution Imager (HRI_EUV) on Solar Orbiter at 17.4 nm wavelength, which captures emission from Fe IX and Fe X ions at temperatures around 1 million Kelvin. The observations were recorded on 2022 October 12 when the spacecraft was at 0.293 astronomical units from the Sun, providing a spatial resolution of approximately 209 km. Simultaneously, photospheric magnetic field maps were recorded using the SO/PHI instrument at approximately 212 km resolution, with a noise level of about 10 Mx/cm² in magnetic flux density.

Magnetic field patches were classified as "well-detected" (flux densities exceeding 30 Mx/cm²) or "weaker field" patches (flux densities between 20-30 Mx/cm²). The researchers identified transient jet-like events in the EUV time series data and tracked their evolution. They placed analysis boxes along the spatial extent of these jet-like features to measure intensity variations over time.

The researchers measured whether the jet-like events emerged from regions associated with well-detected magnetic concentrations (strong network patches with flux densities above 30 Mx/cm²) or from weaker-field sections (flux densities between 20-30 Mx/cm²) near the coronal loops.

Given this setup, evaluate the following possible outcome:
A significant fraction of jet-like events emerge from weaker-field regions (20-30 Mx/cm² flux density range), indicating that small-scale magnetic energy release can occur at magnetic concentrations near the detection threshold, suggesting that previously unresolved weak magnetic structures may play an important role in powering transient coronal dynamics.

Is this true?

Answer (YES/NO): YES